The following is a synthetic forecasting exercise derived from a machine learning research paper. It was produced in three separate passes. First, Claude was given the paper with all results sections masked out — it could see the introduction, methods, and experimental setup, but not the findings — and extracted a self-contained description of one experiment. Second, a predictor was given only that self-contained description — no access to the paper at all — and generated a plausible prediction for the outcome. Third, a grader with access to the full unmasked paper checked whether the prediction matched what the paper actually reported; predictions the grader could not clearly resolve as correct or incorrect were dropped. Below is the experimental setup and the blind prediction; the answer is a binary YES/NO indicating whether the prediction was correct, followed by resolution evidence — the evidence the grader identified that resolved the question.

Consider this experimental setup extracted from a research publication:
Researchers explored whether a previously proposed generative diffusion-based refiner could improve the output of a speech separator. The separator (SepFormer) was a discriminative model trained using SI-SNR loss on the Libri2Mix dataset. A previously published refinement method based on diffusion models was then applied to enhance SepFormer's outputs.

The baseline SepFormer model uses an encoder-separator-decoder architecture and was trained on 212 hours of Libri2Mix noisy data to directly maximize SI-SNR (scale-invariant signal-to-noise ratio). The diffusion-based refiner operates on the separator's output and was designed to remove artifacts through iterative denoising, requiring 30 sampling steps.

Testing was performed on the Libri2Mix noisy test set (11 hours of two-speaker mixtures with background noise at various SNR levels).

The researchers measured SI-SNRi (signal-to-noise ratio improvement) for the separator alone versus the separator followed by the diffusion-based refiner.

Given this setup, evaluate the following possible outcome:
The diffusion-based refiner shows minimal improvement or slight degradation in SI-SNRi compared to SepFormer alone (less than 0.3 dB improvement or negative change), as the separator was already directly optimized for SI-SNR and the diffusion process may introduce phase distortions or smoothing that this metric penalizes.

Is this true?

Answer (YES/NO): YES